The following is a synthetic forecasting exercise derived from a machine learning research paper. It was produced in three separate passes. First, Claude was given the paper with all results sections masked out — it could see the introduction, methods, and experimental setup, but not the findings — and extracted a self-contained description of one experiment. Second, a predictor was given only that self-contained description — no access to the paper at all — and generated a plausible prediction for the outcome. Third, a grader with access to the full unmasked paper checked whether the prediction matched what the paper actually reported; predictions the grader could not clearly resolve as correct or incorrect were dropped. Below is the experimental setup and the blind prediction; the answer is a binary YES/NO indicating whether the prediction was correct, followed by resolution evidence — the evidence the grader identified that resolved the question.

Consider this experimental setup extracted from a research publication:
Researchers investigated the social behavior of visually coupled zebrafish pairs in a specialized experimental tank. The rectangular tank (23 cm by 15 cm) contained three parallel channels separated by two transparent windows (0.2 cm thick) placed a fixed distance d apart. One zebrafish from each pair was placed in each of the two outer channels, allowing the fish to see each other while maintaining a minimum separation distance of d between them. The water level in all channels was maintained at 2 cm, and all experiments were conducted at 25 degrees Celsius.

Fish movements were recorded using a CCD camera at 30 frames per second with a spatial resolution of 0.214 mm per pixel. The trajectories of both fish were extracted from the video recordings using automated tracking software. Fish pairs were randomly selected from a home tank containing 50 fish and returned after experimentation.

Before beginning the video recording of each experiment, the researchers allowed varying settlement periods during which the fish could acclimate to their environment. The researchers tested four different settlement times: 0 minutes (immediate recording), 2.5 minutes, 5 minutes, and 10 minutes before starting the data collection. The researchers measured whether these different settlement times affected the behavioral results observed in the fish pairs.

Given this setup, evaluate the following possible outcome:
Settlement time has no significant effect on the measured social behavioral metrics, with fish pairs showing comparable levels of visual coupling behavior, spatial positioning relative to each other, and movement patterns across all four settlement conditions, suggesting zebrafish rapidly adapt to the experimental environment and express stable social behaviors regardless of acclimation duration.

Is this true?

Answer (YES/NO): YES